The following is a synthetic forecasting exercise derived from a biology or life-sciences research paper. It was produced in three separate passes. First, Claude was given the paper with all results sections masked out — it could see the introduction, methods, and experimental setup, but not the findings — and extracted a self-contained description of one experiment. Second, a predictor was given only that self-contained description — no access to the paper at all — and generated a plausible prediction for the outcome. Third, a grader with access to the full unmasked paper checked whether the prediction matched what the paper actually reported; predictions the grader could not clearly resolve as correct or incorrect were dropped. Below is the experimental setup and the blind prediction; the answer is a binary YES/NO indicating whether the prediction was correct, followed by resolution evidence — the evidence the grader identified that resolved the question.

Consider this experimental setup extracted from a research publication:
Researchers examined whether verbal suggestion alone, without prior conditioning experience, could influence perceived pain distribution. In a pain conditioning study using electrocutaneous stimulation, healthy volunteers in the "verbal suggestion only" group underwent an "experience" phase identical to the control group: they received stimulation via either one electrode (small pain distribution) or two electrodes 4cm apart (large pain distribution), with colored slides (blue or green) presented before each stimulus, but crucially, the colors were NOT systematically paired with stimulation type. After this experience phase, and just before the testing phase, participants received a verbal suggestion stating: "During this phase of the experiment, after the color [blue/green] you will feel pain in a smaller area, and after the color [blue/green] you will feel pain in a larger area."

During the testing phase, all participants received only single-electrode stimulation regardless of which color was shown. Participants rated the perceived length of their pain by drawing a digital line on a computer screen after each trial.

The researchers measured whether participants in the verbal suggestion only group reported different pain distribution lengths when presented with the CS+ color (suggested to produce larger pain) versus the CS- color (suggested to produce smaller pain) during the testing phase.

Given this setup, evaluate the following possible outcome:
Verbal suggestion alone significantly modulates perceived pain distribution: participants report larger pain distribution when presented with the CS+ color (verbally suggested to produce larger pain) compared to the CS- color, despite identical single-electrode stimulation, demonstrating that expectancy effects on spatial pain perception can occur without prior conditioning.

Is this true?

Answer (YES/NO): YES